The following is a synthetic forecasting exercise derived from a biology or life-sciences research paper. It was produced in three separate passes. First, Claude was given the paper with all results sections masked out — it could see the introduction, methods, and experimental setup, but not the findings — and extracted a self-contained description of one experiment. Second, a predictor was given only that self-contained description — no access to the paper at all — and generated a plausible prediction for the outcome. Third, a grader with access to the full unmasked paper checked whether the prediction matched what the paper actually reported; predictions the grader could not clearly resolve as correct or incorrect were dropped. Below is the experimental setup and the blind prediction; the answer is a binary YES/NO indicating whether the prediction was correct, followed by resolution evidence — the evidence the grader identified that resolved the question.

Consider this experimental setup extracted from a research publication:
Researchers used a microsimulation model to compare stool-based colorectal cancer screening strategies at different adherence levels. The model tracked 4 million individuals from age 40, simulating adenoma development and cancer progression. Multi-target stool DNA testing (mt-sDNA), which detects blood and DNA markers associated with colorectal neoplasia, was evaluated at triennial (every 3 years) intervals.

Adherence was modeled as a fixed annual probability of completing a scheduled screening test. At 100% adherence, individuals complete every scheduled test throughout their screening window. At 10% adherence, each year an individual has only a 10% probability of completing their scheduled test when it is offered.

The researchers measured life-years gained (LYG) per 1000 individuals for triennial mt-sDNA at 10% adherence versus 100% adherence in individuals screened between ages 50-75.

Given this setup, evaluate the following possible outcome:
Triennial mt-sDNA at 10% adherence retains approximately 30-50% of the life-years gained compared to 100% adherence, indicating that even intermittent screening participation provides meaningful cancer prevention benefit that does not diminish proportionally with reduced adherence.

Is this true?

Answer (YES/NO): YES